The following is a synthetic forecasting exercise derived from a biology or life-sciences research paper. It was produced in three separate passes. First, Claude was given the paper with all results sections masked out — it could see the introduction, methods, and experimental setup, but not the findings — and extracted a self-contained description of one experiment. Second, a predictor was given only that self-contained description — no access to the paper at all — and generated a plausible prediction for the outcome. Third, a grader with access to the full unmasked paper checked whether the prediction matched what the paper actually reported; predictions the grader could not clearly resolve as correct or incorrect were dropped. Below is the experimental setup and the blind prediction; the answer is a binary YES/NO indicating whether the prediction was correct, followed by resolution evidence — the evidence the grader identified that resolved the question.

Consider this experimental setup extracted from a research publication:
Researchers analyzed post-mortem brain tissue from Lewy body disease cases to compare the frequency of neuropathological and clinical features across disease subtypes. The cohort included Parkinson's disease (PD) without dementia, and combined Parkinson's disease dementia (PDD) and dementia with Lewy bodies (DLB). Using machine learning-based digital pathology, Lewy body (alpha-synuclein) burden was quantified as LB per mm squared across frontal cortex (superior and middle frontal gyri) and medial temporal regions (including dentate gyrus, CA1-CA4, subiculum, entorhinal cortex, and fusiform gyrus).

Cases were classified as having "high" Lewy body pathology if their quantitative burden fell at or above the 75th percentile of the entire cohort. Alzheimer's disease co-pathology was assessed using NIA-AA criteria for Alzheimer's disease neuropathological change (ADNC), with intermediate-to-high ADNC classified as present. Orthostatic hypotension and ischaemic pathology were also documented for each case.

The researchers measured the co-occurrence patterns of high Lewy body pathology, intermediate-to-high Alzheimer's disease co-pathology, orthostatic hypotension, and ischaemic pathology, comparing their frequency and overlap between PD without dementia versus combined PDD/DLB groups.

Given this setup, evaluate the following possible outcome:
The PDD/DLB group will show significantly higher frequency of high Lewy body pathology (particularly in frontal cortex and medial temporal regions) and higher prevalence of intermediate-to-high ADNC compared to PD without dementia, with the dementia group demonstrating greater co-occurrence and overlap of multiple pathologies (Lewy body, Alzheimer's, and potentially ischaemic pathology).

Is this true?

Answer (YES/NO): YES